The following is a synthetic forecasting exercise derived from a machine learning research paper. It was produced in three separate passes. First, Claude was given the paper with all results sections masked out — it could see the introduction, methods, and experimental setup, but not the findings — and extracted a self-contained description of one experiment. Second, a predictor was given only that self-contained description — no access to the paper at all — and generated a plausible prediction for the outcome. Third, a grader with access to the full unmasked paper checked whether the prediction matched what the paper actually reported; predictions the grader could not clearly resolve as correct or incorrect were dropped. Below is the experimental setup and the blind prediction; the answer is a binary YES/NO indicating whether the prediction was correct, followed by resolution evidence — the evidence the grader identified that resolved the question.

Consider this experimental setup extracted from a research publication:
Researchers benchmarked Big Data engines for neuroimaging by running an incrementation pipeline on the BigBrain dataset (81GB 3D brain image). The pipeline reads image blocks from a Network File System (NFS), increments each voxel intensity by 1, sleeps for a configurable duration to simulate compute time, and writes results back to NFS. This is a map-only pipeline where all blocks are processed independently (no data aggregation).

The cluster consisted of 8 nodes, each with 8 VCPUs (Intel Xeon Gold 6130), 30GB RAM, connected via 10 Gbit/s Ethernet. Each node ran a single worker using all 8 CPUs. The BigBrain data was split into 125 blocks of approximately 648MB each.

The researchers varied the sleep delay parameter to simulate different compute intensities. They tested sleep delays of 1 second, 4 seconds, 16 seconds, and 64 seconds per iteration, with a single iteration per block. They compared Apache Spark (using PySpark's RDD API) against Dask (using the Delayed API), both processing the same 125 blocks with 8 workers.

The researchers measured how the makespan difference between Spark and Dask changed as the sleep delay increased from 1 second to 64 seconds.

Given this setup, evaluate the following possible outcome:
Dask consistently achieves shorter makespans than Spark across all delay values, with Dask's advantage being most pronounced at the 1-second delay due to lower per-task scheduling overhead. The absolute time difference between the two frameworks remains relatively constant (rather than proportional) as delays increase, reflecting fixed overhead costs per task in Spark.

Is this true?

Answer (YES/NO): NO